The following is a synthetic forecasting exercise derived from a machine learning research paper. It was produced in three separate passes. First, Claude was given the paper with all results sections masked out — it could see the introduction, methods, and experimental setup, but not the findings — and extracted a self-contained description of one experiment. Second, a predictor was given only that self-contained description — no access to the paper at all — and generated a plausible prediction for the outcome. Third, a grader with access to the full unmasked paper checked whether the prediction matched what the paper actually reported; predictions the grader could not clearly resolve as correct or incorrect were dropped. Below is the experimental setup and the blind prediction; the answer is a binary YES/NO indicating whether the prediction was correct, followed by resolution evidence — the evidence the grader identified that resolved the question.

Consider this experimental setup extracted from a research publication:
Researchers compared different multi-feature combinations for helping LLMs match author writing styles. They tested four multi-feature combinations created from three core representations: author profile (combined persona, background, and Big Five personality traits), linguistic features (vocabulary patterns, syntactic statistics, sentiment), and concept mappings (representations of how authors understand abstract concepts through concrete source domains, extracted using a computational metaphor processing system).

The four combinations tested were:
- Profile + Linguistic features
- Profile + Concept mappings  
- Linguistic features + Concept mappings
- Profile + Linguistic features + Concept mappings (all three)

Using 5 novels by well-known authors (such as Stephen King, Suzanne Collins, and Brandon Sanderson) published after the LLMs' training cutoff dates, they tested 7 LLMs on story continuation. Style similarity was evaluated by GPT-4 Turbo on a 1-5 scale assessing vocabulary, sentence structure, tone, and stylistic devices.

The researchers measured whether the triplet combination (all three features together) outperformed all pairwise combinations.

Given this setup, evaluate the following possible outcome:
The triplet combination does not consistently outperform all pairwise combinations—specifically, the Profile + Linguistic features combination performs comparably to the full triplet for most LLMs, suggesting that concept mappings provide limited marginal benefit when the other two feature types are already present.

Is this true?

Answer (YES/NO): NO